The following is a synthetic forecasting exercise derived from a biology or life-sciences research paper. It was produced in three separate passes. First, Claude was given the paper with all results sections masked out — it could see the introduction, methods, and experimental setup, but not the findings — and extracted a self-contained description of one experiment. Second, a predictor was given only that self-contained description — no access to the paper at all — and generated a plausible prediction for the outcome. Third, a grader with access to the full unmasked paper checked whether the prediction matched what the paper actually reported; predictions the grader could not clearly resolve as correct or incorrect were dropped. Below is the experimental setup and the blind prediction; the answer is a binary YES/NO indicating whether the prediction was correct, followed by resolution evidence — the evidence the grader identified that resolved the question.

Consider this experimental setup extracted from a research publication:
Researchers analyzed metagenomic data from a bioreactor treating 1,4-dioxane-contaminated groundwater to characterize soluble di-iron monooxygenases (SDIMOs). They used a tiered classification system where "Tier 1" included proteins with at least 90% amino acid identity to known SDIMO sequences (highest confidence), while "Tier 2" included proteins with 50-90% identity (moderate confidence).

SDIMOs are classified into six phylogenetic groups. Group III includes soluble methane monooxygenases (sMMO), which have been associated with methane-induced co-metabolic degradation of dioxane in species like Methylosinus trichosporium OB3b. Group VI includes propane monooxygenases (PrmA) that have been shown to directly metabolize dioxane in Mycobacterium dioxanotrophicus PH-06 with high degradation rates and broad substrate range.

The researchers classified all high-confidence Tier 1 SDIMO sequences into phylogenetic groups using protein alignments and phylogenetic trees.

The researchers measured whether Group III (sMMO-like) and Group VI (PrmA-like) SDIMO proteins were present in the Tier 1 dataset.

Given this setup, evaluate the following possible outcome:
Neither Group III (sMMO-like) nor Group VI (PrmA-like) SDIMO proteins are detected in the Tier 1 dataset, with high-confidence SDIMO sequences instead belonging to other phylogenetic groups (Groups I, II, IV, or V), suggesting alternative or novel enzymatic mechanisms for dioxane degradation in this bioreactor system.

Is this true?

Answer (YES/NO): YES